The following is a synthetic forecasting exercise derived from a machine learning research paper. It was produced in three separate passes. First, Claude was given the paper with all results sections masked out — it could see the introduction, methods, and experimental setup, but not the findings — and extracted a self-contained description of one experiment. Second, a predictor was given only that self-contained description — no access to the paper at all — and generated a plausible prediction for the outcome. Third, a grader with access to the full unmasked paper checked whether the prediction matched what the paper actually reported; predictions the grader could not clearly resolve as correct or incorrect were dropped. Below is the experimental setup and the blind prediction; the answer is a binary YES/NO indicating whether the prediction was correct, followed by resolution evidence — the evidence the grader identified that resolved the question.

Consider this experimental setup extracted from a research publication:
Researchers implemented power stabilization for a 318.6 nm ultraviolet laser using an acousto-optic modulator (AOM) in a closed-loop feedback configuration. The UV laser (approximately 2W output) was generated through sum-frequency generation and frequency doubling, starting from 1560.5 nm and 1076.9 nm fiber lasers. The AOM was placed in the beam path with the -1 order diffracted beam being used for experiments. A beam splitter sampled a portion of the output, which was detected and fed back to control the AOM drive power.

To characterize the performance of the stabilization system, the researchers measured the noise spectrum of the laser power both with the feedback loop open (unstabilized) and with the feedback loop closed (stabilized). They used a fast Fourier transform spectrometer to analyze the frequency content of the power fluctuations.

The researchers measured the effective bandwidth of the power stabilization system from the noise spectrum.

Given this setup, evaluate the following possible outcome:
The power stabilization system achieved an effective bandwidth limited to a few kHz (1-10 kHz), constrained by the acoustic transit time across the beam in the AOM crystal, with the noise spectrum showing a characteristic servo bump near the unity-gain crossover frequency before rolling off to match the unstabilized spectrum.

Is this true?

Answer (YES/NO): NO